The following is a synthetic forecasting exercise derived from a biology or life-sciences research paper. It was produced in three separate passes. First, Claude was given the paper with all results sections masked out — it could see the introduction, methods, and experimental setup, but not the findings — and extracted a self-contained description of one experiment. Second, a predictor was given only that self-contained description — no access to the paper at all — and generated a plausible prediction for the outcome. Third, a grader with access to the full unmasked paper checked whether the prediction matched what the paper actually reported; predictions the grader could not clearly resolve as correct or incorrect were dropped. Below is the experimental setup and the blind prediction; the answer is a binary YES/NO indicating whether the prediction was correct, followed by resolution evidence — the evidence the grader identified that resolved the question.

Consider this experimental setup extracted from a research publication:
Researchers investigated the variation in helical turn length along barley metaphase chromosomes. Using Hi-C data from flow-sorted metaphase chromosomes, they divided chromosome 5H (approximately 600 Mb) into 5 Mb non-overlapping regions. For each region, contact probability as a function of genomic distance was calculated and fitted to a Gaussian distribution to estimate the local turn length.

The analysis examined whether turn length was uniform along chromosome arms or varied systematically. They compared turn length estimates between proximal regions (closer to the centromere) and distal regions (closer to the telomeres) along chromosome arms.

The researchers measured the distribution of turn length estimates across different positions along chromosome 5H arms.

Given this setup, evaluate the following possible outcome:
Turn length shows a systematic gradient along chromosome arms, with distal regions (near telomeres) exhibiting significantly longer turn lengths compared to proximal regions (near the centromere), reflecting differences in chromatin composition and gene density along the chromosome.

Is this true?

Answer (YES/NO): NO